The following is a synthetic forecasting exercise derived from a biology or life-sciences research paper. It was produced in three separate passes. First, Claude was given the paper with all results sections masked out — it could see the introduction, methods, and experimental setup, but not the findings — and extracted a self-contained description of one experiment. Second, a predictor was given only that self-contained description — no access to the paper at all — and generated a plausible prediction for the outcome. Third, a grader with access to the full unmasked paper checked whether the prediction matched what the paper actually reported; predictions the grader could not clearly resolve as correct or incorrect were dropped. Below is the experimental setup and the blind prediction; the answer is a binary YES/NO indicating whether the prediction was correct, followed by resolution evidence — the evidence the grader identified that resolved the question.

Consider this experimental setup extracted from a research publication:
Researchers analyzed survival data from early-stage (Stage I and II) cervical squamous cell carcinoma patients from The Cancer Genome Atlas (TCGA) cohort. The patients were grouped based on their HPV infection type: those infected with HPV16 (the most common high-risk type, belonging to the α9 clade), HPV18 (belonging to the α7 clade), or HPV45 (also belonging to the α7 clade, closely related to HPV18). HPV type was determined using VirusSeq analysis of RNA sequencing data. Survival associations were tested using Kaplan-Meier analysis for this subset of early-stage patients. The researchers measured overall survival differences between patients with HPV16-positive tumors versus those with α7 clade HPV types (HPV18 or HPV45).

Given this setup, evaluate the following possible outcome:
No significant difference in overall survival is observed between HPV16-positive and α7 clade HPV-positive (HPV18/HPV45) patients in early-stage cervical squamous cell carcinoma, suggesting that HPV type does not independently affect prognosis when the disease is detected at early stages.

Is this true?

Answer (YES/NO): NO